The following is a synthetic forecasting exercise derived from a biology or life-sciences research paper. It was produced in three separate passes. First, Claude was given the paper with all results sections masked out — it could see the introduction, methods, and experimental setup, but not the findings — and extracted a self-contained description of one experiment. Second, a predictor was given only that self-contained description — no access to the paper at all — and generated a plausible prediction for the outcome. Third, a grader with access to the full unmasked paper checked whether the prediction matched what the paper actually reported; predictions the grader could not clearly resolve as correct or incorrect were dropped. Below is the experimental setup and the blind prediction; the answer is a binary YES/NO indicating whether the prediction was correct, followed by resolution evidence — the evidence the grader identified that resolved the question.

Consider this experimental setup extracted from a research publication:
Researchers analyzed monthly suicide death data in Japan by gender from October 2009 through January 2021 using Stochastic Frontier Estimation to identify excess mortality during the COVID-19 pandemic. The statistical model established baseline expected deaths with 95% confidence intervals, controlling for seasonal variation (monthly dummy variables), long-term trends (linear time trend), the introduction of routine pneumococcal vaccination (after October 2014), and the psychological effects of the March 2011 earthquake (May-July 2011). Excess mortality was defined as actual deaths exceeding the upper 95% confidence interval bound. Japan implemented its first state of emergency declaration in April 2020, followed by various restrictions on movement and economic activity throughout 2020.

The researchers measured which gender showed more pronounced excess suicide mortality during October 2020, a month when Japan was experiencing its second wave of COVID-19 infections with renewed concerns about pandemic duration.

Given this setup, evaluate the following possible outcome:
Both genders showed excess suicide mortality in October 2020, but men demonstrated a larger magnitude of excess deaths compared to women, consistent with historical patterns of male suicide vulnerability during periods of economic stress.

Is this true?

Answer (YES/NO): NO